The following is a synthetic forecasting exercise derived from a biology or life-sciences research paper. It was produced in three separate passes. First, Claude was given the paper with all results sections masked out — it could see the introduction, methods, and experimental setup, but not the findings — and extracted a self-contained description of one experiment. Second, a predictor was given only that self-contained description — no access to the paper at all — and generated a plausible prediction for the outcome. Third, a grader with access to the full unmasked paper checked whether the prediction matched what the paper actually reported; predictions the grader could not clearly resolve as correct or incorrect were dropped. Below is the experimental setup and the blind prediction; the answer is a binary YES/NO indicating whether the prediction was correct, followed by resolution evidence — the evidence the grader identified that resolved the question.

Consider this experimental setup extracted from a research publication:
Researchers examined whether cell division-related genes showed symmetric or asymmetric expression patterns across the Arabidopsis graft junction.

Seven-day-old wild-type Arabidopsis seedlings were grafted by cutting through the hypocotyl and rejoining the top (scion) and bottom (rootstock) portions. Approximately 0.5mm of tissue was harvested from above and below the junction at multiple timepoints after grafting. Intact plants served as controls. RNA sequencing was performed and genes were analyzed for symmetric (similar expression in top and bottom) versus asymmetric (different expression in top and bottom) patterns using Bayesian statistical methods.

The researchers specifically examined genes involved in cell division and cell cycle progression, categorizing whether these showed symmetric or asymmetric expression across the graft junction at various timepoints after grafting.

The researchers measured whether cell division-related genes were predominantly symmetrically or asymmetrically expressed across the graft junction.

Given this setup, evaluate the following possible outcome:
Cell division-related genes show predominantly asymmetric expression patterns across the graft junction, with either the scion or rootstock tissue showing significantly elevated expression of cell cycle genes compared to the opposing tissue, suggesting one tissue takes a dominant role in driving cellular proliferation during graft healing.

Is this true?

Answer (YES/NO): NO